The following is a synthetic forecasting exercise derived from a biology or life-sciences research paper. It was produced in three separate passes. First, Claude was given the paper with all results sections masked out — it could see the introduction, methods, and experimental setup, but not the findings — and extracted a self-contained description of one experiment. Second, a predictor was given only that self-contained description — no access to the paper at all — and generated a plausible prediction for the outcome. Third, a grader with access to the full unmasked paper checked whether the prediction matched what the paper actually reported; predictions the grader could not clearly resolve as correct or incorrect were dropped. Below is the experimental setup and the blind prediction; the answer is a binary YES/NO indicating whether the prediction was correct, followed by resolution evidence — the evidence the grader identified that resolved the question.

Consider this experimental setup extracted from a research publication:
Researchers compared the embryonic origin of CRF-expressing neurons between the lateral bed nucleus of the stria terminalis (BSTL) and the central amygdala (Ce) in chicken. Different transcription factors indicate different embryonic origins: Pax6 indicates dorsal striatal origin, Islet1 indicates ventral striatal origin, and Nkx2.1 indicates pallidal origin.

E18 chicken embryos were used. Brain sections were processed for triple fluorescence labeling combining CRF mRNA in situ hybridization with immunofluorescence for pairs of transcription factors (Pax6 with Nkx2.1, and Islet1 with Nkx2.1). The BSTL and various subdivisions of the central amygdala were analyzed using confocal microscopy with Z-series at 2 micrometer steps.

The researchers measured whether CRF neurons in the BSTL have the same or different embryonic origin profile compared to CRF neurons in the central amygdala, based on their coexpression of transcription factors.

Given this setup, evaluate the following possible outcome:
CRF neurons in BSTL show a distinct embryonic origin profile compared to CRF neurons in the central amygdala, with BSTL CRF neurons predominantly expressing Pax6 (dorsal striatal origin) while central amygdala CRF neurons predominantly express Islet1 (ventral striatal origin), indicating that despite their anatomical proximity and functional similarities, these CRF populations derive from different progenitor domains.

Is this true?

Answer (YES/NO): NO